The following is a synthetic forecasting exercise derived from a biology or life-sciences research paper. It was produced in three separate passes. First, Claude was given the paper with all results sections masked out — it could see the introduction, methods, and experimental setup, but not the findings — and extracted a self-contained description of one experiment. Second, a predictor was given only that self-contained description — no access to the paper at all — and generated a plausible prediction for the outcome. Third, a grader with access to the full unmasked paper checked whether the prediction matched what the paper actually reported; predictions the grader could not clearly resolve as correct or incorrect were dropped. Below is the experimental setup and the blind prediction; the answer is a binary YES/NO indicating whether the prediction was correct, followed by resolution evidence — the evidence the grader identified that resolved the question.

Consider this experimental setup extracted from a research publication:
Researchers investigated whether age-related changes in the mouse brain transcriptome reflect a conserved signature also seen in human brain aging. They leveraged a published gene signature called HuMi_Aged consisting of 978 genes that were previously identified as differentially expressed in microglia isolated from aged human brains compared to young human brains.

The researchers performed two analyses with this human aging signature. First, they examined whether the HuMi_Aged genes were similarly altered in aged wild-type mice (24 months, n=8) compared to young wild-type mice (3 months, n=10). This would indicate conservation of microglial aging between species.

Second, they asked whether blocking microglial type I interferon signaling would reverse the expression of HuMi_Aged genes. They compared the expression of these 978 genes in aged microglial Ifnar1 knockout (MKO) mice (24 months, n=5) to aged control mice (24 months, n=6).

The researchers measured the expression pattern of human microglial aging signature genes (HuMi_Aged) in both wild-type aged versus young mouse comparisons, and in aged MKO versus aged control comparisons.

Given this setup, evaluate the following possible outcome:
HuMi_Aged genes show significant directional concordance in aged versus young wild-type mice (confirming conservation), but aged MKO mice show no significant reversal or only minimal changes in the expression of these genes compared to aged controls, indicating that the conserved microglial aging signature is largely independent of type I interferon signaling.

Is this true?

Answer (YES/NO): NO